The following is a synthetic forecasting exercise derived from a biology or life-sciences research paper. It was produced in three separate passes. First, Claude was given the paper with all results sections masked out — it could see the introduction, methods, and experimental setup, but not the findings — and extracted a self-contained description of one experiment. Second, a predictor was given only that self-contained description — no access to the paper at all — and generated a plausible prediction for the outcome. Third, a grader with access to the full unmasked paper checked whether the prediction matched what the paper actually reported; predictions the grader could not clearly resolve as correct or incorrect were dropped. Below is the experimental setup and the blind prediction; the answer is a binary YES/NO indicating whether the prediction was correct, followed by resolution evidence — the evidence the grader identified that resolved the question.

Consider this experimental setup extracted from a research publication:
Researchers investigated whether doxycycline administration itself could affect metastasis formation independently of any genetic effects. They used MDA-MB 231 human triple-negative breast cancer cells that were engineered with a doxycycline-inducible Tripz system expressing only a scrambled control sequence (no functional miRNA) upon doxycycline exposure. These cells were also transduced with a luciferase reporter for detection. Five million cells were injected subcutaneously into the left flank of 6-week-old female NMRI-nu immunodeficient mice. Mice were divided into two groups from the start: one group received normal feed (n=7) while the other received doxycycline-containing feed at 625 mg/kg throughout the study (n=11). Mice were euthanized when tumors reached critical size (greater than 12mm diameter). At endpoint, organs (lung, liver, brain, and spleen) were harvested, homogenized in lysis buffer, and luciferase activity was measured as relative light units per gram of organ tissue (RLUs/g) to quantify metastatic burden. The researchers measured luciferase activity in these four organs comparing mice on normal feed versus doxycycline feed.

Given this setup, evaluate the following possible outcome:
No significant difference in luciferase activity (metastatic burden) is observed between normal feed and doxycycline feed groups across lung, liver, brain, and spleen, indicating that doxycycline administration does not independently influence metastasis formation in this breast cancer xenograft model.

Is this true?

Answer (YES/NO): YES